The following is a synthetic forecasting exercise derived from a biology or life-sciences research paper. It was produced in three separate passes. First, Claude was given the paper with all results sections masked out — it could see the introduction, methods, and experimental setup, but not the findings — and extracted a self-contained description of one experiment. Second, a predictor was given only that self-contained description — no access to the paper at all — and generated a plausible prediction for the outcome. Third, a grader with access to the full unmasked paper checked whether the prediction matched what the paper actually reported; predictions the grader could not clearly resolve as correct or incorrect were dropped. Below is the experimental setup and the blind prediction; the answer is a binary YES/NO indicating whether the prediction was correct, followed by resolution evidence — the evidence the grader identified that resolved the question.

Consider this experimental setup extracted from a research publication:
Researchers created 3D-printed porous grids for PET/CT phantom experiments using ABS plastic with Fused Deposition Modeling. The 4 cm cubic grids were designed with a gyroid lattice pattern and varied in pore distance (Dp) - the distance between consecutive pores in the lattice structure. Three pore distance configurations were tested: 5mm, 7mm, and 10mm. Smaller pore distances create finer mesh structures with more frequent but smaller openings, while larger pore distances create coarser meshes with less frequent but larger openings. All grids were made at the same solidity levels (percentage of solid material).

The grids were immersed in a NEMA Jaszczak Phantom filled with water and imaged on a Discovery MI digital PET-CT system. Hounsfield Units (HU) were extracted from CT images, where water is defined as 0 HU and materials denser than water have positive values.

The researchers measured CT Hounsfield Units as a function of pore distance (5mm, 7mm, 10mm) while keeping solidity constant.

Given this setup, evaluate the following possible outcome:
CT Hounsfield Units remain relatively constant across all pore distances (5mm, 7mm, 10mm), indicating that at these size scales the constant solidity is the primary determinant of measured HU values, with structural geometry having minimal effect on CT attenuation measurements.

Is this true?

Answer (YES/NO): NO